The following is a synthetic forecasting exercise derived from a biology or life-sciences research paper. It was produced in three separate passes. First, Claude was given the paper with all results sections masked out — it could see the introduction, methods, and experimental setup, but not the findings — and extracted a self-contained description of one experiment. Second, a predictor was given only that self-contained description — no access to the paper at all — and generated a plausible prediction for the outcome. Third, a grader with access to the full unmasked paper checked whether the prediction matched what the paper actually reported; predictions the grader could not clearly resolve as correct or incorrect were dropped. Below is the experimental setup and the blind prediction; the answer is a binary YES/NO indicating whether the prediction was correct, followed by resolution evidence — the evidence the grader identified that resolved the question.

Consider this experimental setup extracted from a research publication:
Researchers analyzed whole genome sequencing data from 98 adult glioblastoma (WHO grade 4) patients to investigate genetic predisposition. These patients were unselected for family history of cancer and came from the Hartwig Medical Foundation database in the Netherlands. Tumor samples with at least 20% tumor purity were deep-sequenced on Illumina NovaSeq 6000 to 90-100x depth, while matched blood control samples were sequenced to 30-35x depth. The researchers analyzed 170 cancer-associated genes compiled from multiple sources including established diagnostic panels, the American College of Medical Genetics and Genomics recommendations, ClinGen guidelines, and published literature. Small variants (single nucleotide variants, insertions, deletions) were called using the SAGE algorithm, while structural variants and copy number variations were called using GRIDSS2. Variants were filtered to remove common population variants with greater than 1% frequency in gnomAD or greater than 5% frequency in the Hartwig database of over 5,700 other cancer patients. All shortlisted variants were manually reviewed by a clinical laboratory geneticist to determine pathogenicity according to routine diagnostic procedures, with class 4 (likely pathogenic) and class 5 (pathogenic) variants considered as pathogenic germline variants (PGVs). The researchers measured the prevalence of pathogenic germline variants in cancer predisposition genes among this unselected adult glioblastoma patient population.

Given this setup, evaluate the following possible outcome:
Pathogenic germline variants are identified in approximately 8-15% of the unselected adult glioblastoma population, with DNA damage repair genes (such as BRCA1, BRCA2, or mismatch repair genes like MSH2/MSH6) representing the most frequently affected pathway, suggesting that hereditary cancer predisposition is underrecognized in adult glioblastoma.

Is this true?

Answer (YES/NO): YES